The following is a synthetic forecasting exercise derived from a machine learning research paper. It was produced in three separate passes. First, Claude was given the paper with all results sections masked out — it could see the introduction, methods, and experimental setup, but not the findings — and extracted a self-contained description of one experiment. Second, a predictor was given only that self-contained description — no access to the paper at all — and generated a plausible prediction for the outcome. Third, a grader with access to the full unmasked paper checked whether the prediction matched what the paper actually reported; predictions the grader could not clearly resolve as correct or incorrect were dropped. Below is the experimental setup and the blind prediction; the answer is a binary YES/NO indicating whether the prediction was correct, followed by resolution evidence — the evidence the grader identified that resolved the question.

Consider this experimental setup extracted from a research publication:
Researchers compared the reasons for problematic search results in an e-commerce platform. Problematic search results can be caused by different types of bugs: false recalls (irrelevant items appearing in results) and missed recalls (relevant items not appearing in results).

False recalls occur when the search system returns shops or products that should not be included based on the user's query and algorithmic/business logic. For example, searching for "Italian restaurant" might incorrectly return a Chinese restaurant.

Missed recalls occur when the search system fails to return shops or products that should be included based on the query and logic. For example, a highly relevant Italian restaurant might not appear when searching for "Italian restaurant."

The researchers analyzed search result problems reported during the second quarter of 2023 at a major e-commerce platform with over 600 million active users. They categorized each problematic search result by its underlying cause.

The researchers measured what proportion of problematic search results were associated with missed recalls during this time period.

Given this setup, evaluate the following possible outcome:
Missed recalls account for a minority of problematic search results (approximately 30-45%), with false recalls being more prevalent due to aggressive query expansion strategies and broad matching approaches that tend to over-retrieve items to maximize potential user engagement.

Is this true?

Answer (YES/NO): NO